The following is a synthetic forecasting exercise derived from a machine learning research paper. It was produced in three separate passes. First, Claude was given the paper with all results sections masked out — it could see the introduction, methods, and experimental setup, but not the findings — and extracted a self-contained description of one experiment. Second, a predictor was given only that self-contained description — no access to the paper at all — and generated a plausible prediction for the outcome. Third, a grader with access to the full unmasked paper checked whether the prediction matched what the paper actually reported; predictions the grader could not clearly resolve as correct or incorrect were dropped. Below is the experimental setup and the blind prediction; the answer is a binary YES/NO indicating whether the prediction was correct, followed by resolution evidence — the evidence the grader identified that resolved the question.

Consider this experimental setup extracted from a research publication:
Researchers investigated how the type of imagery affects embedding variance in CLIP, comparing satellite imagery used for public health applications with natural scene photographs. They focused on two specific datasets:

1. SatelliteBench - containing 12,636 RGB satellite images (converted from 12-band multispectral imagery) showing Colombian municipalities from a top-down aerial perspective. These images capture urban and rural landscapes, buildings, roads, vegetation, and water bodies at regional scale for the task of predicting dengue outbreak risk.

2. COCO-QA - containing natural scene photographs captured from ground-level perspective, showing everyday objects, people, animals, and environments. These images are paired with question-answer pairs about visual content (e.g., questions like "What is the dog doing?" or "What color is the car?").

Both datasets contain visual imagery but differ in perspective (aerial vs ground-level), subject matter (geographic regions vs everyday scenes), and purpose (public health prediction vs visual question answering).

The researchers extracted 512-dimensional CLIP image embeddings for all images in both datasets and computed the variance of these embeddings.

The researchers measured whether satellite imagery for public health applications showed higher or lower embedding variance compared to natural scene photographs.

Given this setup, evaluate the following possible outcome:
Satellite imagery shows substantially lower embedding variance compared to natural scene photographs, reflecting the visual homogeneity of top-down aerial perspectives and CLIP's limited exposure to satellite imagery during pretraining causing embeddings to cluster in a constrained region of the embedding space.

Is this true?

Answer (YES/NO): NO